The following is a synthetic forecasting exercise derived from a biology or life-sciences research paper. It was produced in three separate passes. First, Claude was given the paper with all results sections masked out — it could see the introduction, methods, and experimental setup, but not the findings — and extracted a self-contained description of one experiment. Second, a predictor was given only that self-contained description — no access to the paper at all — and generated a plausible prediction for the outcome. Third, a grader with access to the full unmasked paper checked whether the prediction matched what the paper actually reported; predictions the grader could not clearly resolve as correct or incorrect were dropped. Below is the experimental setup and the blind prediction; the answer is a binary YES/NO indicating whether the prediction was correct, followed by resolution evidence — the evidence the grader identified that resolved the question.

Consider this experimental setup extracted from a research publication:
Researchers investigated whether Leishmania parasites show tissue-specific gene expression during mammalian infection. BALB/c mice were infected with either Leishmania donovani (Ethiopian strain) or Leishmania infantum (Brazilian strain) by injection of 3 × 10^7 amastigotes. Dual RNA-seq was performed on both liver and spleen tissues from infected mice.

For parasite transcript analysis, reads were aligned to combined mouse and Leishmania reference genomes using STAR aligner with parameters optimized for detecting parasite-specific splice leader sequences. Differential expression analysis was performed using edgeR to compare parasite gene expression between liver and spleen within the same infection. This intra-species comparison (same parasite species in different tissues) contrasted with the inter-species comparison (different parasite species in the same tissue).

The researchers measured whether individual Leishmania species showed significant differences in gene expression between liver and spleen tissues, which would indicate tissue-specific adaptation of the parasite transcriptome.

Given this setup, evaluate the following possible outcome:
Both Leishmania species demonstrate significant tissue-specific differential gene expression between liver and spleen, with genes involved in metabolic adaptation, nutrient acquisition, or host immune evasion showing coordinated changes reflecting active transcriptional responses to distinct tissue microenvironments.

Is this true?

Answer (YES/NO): NO